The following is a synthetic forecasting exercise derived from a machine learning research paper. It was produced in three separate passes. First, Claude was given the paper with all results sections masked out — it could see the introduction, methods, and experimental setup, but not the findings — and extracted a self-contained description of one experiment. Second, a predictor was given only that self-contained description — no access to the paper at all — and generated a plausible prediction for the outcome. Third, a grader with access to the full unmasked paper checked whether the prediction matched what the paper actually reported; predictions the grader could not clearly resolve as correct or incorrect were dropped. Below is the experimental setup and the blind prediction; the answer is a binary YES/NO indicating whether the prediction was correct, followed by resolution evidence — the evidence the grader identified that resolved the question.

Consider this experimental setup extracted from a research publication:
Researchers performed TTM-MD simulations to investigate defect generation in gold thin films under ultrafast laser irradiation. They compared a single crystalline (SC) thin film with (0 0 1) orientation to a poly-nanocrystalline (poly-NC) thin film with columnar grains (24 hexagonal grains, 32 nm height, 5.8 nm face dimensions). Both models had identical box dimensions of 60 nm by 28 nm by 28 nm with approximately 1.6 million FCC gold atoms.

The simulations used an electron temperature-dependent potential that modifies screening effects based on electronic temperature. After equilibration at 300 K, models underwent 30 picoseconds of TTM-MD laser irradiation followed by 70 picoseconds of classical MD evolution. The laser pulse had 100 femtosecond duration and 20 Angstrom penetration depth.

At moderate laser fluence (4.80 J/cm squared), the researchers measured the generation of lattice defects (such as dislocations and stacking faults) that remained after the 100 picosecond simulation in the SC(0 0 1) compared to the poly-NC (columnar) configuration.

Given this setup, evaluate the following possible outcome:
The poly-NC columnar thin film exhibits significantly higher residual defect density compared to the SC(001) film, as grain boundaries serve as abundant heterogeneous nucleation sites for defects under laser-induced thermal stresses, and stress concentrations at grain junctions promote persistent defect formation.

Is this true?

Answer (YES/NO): NO